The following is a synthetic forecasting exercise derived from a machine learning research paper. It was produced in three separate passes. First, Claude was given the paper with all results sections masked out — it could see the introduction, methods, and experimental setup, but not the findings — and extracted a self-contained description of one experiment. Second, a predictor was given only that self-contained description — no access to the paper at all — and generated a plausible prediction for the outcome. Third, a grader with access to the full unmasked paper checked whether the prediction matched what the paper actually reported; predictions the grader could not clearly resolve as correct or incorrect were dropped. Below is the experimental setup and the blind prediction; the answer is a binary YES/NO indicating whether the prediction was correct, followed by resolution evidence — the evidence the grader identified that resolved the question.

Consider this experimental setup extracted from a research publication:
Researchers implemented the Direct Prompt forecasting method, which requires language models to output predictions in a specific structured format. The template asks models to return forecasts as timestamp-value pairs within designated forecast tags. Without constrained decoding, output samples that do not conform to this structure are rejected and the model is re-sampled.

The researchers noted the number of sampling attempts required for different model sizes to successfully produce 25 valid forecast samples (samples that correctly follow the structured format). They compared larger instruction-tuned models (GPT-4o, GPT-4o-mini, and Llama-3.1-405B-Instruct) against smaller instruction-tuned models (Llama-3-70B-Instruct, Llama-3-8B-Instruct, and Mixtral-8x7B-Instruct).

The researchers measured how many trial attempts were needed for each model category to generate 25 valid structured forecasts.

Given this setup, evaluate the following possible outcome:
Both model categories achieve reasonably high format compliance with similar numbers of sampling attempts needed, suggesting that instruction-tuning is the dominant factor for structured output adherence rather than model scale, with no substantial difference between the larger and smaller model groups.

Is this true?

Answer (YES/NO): NO